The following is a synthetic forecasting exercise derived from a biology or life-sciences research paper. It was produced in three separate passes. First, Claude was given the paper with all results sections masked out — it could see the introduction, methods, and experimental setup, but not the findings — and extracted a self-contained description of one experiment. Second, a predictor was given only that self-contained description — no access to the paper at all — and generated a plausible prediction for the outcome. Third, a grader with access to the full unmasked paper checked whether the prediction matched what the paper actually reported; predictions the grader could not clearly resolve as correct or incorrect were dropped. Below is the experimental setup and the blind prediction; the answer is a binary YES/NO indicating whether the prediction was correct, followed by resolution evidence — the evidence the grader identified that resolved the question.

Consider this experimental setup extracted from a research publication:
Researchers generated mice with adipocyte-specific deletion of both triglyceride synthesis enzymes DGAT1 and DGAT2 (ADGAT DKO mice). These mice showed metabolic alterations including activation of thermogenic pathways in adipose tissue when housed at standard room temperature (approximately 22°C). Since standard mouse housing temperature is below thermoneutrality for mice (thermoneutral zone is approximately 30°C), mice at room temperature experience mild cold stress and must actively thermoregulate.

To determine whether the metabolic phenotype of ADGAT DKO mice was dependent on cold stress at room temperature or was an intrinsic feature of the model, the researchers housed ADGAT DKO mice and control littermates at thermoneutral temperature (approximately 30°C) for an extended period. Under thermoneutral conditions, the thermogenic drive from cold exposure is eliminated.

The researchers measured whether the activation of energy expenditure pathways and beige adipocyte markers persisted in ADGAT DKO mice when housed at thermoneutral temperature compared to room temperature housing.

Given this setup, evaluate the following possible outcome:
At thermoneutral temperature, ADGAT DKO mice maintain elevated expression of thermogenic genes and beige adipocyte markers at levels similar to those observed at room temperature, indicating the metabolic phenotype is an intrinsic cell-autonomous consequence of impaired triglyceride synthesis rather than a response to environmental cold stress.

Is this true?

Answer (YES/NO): YES